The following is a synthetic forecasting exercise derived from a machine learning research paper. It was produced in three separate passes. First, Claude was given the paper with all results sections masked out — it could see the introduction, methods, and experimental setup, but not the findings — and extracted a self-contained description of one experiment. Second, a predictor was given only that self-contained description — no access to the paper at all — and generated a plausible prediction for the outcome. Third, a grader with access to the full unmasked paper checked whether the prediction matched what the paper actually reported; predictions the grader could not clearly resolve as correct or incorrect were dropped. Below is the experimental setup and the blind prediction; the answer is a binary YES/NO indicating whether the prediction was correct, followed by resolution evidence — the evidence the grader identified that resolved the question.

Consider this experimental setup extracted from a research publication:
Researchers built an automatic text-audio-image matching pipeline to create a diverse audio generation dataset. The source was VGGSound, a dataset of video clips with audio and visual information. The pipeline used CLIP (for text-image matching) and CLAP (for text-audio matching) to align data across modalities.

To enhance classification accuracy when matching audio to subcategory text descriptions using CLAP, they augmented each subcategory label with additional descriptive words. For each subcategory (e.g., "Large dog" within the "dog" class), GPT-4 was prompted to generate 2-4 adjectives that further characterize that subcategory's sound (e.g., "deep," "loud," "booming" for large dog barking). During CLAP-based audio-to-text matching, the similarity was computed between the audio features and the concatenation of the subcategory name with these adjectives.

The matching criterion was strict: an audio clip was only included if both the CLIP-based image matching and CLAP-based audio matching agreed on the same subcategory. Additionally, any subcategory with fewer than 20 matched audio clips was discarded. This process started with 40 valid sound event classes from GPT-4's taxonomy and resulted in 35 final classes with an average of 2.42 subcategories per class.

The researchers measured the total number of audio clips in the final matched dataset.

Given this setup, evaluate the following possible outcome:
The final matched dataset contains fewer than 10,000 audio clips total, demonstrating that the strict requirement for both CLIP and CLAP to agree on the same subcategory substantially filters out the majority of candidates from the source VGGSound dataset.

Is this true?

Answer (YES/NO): NO